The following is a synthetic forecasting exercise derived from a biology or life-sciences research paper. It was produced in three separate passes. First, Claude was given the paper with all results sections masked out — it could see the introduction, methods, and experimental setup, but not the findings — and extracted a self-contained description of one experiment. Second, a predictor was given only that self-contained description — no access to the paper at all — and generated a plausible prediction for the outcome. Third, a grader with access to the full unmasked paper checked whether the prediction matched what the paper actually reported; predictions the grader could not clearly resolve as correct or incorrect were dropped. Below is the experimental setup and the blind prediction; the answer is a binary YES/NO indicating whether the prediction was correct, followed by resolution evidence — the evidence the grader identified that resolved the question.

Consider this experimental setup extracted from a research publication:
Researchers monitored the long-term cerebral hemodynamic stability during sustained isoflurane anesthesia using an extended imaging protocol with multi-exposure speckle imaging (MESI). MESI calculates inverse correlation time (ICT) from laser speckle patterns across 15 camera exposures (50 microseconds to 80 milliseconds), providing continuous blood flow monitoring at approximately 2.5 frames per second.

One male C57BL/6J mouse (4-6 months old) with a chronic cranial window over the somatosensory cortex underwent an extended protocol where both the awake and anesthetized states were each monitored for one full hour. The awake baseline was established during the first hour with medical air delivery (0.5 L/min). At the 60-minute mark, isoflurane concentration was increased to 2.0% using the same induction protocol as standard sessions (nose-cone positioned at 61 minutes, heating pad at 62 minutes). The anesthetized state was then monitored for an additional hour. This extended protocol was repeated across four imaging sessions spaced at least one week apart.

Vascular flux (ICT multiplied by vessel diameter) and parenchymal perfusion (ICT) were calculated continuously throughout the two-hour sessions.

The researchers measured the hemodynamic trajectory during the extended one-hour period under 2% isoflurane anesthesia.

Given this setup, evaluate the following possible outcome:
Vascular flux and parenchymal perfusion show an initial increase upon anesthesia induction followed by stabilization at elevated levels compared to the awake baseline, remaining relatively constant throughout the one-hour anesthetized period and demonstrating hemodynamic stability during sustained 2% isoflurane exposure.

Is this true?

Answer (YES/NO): NO